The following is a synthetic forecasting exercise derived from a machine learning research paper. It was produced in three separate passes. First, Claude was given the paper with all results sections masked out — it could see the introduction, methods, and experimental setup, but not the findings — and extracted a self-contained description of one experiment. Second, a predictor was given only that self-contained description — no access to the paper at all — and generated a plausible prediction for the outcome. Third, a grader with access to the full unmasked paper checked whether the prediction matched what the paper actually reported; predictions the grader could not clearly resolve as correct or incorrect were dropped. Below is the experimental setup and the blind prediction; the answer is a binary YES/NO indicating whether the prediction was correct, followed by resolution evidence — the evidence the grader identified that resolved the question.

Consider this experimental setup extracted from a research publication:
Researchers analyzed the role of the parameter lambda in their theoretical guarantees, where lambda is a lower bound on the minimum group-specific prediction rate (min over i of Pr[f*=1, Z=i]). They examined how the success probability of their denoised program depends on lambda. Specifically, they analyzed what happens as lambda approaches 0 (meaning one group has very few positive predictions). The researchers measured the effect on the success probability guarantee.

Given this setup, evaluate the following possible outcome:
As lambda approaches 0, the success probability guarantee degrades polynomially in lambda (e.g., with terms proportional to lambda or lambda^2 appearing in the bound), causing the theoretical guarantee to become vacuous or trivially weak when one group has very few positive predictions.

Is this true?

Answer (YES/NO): YES